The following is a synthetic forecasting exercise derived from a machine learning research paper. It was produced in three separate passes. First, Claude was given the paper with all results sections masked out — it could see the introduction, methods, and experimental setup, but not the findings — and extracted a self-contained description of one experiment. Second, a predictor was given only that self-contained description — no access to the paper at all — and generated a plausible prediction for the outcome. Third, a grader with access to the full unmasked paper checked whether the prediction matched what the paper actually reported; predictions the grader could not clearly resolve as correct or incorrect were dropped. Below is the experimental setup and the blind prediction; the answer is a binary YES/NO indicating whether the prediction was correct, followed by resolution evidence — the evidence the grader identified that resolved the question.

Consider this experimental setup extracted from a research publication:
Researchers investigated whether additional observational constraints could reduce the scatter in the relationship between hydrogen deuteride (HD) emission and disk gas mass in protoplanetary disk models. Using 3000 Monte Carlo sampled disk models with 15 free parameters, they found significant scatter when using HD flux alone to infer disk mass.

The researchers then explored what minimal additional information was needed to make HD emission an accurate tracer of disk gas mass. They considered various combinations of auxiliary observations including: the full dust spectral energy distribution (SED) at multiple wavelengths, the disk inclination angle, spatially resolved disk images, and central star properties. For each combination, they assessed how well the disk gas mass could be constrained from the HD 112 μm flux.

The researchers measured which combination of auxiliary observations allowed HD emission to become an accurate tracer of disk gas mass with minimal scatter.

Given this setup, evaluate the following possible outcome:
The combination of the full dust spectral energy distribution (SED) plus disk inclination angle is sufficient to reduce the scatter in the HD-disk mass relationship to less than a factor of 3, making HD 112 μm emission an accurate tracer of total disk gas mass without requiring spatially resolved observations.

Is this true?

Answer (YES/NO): YES